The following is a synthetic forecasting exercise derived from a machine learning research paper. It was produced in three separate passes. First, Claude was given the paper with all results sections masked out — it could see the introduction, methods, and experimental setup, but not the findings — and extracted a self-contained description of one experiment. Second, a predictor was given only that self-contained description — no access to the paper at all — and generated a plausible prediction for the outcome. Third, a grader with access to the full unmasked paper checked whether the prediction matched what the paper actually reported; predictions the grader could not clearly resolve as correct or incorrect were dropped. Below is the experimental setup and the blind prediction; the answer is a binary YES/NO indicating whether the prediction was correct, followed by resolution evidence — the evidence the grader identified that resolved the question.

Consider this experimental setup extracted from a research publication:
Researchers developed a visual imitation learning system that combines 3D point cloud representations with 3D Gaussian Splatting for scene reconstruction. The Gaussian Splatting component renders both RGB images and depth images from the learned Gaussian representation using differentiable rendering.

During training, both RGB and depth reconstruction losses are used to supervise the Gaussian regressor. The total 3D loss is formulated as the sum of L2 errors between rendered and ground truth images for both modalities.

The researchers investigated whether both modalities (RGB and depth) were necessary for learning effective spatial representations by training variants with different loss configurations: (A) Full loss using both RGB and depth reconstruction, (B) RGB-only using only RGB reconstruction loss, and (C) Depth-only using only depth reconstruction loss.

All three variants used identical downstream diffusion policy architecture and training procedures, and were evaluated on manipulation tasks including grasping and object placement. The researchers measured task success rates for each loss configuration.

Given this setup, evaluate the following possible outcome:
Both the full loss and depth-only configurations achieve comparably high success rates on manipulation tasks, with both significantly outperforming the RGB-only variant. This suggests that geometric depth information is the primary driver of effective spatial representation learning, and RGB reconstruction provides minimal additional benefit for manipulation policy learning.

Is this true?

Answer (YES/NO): NO